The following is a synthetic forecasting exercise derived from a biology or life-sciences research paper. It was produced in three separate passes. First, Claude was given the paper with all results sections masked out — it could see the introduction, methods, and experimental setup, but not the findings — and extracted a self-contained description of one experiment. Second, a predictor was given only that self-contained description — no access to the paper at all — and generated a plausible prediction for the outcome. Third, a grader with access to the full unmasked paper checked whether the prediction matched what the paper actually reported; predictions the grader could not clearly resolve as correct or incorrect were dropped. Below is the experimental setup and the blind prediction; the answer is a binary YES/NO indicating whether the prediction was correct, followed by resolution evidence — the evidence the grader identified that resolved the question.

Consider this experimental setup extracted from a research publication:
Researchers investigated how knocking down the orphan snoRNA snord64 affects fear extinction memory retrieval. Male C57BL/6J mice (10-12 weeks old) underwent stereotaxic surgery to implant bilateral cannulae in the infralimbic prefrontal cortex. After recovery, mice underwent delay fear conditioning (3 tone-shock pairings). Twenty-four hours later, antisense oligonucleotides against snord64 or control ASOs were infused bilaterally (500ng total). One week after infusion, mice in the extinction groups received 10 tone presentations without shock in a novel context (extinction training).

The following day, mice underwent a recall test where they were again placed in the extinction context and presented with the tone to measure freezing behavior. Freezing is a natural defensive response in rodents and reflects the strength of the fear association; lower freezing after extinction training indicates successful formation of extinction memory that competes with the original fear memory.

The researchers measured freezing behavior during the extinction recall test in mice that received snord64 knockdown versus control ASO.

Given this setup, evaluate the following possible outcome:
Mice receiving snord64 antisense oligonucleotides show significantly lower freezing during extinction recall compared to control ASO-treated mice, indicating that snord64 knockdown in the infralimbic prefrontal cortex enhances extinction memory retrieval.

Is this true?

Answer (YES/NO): NO